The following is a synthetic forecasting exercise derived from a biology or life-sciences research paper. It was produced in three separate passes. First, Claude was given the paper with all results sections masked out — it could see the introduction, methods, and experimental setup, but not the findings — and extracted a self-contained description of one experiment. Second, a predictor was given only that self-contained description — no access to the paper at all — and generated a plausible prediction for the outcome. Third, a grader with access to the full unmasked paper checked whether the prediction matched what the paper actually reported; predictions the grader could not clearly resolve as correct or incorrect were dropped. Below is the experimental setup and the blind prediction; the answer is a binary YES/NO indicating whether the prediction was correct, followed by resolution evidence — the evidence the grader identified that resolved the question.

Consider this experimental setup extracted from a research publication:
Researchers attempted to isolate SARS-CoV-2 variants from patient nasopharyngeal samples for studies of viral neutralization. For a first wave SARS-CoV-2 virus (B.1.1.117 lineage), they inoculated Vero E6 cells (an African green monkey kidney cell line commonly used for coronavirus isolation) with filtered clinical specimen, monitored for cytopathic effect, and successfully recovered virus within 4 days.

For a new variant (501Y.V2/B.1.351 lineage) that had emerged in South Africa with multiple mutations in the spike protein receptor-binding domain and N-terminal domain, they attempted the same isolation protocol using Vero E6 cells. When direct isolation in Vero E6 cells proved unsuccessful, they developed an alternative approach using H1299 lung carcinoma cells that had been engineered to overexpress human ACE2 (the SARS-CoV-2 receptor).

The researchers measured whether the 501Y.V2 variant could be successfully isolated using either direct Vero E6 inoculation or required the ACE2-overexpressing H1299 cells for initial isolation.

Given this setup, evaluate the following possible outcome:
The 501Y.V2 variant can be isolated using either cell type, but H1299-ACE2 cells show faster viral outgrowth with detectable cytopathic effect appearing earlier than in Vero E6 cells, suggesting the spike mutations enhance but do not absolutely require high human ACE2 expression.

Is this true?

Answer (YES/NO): NO